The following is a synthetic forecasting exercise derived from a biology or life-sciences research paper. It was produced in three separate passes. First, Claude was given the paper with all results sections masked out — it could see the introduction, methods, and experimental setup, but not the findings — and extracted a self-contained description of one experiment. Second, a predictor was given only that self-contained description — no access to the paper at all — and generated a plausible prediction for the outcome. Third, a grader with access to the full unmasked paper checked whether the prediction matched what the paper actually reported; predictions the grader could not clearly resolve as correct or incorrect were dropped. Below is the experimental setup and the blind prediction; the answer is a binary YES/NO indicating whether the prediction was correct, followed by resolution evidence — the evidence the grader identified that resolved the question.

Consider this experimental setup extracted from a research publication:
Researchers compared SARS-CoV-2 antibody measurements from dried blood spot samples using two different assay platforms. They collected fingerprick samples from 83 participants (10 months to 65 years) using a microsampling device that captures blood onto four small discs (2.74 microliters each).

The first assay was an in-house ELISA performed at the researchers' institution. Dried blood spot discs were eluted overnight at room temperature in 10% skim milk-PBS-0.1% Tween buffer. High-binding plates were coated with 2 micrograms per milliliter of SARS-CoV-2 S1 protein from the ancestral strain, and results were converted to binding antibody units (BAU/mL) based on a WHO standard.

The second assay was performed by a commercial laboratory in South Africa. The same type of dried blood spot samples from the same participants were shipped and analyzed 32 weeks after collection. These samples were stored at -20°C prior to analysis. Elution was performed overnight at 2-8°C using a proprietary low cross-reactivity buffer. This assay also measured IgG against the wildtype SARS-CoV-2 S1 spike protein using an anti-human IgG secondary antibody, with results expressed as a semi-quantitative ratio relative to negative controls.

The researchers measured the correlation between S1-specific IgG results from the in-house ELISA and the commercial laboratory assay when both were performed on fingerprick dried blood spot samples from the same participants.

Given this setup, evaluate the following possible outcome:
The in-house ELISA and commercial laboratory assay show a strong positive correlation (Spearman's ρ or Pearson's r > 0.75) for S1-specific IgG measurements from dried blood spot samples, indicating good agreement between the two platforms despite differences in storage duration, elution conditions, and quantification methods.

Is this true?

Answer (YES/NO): NO